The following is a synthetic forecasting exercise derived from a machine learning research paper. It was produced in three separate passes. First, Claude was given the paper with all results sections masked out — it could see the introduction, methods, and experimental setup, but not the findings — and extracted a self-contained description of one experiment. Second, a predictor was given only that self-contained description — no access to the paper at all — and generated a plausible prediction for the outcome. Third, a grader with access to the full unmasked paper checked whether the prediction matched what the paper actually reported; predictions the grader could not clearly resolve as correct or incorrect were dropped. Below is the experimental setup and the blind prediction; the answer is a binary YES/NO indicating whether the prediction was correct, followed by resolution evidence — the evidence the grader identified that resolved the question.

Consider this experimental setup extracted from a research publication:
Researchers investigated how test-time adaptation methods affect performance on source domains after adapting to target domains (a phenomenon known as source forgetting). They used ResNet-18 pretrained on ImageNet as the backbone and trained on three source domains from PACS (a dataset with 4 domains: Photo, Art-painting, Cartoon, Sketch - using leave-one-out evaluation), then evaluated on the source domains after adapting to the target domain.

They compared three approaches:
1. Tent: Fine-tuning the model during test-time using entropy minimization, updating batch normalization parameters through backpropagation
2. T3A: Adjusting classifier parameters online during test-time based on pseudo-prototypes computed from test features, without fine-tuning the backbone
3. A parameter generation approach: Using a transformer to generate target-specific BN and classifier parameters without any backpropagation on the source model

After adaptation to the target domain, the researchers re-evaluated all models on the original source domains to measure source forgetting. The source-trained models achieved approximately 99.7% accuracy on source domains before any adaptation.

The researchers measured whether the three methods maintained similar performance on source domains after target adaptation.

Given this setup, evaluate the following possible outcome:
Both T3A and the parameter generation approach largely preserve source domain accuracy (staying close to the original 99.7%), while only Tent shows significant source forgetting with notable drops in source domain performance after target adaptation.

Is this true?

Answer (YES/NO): NO